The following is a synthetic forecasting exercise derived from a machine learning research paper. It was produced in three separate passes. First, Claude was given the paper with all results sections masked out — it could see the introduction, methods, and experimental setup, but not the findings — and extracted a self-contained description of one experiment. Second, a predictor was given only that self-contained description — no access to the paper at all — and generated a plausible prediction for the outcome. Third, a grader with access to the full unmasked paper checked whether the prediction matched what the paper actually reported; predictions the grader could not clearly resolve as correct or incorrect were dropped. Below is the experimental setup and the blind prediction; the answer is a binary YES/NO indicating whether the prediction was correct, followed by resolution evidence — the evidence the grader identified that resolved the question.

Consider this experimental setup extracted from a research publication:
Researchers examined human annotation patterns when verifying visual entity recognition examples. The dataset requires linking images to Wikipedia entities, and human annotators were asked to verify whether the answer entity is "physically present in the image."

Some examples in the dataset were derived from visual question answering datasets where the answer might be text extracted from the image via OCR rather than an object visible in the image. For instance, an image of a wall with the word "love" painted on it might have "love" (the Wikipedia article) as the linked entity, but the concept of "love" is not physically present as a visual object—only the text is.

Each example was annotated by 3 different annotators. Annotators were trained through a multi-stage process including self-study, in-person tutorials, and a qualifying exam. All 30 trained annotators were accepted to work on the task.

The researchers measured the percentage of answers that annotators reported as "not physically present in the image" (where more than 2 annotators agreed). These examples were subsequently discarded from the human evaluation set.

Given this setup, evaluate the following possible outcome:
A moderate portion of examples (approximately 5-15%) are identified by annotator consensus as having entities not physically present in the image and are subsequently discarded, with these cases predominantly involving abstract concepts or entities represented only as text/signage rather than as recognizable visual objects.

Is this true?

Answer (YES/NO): YES